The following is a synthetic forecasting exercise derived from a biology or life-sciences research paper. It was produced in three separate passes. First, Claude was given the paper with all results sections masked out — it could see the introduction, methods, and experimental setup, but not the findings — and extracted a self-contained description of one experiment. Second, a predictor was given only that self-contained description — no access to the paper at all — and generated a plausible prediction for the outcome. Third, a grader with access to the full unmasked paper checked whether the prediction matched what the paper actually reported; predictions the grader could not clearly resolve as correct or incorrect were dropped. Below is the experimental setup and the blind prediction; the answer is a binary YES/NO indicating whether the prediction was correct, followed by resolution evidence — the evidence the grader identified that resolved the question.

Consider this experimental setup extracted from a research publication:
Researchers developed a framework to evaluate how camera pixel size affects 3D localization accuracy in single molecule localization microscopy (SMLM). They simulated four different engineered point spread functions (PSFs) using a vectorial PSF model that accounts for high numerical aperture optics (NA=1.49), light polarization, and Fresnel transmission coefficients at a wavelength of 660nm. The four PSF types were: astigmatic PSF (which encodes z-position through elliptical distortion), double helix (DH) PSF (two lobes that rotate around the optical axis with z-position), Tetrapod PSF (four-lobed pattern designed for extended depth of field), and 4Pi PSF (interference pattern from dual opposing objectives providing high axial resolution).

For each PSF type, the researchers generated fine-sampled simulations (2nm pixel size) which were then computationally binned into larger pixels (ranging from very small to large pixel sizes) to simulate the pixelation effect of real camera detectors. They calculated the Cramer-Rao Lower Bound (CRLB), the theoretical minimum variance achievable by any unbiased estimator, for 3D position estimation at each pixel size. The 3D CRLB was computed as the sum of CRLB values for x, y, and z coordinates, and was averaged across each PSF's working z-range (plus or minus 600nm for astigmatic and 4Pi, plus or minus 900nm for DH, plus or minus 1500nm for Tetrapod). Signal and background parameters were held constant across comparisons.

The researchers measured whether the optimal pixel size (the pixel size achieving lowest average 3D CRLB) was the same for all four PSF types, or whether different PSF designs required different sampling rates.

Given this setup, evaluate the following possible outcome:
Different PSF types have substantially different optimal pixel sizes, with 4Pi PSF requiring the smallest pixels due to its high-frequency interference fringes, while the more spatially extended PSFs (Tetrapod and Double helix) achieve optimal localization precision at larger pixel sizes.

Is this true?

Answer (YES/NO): NO